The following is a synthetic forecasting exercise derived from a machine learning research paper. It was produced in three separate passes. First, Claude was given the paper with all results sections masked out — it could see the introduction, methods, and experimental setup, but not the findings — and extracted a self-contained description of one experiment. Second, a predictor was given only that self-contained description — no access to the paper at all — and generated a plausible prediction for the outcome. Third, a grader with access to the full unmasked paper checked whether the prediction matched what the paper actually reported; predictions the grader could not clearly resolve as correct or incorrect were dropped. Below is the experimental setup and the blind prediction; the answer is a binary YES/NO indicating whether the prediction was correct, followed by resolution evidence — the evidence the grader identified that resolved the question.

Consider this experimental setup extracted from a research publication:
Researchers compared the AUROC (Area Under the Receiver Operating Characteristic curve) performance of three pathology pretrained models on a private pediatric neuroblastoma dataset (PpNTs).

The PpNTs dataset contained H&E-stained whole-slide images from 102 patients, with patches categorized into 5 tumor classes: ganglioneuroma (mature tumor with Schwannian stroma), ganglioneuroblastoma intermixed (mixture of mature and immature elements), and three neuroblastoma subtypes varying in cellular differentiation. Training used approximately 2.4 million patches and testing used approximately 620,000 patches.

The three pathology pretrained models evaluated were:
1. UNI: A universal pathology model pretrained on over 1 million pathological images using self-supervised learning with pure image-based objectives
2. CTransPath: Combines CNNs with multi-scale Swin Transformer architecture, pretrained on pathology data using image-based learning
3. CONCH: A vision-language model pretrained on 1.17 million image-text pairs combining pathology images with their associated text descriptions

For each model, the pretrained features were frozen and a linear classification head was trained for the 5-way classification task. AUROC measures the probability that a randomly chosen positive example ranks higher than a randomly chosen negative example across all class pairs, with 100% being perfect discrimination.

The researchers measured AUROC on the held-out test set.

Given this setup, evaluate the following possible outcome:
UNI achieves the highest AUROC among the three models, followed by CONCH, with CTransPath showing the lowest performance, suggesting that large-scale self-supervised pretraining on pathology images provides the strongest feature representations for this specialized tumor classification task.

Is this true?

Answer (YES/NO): NO